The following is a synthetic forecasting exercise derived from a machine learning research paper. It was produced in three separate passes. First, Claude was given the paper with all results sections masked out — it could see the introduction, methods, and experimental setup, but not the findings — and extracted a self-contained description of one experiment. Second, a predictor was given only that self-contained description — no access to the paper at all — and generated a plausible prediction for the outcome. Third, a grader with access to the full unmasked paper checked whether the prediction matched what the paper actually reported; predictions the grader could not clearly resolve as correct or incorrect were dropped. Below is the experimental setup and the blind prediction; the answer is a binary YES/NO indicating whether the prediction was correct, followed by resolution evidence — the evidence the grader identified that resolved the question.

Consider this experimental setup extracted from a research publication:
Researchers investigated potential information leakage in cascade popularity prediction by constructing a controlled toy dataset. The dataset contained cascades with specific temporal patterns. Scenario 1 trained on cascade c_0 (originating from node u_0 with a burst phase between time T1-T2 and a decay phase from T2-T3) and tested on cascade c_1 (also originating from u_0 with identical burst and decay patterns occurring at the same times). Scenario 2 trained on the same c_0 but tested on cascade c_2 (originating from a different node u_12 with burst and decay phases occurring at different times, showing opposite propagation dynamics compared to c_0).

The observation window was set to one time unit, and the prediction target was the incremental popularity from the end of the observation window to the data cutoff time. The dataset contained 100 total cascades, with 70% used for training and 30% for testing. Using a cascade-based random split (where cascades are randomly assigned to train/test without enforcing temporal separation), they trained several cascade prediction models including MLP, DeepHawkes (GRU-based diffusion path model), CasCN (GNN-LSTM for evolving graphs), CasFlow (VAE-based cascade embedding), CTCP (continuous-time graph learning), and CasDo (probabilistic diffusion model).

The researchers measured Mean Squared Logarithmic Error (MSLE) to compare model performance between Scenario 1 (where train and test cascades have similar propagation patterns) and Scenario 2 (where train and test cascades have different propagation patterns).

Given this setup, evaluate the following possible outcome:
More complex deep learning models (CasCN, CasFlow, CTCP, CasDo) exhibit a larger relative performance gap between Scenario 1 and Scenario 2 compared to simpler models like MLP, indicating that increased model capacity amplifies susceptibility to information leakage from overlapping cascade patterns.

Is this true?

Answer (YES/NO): NO